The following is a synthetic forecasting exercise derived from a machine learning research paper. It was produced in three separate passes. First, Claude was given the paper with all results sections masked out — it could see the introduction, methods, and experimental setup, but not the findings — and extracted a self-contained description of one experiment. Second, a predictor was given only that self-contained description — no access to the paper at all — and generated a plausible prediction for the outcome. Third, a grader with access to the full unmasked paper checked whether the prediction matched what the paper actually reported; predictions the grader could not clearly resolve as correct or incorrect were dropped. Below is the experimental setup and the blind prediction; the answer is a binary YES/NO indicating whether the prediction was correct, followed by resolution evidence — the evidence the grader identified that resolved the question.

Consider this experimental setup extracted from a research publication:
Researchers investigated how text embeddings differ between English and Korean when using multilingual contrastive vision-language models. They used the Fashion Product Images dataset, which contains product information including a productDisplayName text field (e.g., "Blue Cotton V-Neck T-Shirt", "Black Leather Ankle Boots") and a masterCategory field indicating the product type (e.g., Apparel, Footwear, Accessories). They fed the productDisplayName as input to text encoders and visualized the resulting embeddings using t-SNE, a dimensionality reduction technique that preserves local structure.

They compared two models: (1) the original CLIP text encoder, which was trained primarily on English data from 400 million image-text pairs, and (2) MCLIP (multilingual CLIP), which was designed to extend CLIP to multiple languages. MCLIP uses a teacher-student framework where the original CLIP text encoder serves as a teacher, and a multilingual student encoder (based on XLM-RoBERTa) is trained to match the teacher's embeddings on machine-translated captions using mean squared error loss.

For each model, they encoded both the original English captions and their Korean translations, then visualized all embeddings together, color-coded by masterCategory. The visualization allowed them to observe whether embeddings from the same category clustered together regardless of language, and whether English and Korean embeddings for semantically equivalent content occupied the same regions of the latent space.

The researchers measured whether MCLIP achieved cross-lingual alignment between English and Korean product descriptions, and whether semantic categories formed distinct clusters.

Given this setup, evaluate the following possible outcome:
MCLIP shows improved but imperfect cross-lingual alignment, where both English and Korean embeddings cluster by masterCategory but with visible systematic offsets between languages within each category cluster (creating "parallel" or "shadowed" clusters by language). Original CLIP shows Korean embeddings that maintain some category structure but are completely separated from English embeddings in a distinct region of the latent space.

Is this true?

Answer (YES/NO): NO